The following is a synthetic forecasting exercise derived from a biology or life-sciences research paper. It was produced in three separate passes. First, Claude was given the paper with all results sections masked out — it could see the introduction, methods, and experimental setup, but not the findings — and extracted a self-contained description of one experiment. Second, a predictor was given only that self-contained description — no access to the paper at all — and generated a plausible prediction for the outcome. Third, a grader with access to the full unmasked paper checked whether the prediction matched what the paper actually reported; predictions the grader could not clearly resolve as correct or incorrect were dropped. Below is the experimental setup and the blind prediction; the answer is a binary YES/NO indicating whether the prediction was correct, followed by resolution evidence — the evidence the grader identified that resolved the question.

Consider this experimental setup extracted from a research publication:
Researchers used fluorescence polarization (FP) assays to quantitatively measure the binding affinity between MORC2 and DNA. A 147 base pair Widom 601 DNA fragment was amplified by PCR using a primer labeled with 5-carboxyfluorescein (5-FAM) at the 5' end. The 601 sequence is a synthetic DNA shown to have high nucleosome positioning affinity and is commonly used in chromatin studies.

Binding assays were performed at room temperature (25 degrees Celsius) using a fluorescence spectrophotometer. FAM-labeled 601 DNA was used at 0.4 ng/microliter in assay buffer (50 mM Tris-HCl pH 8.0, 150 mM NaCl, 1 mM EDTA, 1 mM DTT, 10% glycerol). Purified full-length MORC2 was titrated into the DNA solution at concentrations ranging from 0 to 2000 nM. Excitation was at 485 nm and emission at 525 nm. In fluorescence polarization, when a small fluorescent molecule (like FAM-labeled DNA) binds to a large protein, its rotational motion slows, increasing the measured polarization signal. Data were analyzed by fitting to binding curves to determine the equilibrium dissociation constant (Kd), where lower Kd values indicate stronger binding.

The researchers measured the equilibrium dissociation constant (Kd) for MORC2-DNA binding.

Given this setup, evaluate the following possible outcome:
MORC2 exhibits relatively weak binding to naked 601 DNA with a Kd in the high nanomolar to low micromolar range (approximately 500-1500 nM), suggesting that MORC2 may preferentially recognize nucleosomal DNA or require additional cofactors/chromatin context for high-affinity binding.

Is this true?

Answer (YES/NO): NO